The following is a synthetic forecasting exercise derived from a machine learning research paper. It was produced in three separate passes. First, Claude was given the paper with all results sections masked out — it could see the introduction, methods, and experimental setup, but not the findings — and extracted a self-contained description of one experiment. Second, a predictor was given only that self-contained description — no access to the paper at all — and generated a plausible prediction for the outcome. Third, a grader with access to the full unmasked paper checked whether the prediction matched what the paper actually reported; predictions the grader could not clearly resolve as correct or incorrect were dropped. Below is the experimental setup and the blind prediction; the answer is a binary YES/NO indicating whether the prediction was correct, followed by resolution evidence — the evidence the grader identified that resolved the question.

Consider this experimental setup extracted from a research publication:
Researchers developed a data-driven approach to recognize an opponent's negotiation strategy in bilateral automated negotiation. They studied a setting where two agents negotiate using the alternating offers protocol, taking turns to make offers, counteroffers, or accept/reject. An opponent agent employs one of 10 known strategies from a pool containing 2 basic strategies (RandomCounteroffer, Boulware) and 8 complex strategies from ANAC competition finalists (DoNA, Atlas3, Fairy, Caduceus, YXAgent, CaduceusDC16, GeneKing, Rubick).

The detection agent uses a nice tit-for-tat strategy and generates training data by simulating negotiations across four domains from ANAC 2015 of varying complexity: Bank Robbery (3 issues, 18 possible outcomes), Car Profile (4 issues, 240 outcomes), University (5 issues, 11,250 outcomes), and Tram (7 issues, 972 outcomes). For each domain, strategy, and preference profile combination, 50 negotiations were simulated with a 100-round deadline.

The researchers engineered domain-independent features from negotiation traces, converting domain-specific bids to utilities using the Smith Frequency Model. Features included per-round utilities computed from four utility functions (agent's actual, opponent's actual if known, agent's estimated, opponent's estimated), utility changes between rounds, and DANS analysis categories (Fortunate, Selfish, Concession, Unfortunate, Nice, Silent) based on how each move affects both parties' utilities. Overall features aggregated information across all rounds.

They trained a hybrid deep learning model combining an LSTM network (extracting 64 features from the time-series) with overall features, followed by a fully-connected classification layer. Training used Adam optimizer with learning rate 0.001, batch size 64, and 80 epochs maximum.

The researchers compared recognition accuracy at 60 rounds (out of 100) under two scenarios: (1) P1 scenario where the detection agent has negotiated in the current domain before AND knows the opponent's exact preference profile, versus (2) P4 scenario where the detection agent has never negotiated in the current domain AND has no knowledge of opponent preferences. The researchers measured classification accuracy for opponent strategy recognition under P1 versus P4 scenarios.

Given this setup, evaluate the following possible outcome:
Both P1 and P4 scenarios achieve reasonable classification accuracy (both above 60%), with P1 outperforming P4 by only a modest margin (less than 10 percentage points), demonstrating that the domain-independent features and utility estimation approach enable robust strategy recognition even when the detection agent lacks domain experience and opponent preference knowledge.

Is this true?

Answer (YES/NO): NO